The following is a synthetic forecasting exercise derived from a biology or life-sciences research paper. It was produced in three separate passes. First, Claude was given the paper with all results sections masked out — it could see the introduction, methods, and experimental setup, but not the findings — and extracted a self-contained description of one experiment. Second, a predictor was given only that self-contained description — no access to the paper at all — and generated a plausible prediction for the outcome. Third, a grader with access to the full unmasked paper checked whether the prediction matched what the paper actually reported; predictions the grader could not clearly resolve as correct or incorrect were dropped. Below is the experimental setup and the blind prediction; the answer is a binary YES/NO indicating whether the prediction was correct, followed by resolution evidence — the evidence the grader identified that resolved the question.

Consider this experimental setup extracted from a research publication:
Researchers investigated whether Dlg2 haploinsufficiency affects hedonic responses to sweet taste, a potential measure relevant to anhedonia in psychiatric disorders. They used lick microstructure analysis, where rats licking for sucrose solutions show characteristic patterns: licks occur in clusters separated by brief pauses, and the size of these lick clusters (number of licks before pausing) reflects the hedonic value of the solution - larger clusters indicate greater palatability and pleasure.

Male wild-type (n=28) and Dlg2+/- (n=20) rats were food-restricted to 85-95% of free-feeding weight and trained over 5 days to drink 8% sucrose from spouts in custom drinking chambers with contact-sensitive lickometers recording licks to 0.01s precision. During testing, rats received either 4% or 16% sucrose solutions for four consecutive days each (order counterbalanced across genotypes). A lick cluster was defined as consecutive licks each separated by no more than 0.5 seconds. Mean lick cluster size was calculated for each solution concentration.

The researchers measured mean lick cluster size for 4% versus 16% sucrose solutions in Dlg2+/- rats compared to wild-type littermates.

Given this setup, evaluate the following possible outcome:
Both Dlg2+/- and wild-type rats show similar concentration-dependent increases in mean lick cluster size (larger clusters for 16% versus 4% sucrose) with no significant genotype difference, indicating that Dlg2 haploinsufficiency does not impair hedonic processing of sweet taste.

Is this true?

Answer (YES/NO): YES